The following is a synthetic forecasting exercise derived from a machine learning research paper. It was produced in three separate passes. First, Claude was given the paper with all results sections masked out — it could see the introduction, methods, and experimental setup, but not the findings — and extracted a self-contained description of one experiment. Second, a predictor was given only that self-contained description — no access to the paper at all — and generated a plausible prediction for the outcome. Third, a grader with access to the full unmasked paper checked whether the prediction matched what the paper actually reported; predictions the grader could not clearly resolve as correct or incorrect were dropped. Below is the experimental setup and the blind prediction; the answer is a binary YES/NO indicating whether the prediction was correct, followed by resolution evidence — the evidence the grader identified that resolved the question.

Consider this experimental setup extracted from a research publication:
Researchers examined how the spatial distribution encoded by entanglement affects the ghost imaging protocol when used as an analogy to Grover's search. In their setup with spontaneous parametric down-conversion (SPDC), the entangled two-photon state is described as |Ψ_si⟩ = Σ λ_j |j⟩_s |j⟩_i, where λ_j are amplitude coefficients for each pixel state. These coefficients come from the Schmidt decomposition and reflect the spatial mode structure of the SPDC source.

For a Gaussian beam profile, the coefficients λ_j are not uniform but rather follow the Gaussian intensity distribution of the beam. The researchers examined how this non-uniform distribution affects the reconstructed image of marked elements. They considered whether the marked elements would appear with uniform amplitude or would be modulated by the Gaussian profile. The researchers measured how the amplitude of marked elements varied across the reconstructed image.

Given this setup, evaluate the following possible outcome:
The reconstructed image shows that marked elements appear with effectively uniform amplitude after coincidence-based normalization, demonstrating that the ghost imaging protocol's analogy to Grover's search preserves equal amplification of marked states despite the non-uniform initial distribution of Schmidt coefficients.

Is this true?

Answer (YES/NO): NO